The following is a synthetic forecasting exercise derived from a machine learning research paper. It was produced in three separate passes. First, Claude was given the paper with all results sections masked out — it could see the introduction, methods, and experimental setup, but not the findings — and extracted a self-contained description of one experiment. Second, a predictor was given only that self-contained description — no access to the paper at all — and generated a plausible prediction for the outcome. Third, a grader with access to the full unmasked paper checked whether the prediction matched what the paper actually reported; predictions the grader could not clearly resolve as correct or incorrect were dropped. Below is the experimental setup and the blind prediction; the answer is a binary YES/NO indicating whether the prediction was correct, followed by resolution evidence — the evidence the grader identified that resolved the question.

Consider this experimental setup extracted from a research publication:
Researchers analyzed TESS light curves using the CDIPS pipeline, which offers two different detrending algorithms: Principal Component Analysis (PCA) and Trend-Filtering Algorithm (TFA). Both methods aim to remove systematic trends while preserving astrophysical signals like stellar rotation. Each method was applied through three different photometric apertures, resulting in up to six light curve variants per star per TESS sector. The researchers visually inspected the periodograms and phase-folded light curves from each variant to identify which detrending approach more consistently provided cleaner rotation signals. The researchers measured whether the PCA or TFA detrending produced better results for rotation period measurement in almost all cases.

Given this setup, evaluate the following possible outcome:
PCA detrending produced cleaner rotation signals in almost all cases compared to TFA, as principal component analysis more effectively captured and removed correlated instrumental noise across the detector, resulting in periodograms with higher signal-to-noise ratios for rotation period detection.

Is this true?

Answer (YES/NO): YES